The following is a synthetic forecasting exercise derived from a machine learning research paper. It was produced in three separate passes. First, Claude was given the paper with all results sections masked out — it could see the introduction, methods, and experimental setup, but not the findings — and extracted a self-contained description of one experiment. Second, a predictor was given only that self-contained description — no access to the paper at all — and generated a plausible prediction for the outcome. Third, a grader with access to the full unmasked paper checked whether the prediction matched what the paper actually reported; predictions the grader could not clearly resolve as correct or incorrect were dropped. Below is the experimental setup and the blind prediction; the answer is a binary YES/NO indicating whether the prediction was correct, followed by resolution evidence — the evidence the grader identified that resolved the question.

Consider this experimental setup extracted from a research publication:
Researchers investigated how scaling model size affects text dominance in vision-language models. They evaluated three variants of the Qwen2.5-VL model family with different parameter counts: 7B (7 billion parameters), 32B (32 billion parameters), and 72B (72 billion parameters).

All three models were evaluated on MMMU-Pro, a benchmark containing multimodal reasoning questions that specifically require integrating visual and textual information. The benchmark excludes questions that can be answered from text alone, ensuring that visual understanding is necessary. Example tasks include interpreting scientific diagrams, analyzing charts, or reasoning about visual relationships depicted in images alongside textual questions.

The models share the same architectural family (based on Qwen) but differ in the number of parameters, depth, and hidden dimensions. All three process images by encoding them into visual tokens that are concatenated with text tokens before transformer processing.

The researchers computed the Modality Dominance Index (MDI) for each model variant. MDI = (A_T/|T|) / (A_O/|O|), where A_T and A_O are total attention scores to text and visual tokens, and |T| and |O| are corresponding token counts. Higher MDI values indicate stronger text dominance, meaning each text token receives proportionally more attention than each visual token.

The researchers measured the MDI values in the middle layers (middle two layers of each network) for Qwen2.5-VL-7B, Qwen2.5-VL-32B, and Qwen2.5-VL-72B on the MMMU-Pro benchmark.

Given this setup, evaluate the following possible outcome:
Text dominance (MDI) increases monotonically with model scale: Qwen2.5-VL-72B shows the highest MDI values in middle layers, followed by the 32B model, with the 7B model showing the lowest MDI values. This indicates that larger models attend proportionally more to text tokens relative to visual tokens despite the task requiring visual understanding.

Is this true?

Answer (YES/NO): YES